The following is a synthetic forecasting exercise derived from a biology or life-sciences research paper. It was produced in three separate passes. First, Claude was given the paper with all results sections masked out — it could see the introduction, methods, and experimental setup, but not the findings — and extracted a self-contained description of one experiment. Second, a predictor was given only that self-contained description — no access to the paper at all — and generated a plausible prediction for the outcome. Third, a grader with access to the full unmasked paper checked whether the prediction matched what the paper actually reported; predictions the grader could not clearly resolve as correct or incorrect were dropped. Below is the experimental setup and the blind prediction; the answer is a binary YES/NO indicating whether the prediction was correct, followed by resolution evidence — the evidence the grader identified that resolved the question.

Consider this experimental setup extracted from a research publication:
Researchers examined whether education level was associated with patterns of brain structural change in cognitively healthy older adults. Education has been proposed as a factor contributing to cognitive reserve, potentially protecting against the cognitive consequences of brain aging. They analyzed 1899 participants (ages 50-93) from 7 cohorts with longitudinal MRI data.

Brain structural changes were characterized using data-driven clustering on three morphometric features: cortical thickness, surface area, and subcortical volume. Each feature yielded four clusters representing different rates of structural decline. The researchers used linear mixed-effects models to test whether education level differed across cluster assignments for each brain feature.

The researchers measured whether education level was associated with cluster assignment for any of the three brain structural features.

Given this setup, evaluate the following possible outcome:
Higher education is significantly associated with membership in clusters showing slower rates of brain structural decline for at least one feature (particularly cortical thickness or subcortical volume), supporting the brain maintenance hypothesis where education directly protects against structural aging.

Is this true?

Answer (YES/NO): NO